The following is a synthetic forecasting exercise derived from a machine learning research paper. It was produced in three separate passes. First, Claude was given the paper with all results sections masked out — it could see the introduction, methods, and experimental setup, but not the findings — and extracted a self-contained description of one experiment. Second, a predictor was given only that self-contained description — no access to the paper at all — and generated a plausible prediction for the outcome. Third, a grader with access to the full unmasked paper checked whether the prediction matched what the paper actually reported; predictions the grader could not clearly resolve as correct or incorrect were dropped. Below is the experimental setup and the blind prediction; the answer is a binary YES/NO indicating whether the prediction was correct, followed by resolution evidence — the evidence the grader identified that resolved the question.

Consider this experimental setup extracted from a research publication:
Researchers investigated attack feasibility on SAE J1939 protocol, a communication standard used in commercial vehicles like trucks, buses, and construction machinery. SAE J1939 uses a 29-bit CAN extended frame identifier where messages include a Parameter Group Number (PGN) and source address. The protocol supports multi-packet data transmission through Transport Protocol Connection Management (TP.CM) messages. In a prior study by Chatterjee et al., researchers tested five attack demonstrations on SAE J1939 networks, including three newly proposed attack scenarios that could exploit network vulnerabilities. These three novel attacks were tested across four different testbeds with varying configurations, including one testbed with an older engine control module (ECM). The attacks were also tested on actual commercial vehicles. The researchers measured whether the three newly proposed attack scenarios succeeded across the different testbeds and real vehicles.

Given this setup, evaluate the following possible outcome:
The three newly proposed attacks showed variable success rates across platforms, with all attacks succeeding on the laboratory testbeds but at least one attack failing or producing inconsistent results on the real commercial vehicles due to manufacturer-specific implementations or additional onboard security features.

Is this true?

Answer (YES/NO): NO